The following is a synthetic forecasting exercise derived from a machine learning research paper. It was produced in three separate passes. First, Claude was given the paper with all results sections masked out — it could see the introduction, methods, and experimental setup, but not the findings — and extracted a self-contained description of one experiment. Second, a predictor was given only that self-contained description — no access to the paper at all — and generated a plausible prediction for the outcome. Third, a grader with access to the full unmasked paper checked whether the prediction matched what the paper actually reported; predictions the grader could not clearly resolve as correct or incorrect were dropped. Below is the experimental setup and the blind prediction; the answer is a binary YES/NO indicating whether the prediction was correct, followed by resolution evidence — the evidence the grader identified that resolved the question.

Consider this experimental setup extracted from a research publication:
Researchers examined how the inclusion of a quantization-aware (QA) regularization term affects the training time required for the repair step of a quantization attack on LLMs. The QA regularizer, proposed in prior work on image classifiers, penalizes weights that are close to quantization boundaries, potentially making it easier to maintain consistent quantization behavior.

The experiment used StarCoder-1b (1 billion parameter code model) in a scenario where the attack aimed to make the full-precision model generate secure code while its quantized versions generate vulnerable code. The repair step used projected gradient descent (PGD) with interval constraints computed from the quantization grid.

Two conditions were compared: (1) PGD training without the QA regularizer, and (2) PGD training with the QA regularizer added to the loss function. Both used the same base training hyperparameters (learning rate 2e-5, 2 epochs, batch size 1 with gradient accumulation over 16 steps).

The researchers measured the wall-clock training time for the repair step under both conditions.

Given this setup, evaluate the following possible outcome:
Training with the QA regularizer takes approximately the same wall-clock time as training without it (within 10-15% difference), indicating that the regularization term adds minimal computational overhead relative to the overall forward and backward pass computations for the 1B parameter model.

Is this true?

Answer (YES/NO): NO